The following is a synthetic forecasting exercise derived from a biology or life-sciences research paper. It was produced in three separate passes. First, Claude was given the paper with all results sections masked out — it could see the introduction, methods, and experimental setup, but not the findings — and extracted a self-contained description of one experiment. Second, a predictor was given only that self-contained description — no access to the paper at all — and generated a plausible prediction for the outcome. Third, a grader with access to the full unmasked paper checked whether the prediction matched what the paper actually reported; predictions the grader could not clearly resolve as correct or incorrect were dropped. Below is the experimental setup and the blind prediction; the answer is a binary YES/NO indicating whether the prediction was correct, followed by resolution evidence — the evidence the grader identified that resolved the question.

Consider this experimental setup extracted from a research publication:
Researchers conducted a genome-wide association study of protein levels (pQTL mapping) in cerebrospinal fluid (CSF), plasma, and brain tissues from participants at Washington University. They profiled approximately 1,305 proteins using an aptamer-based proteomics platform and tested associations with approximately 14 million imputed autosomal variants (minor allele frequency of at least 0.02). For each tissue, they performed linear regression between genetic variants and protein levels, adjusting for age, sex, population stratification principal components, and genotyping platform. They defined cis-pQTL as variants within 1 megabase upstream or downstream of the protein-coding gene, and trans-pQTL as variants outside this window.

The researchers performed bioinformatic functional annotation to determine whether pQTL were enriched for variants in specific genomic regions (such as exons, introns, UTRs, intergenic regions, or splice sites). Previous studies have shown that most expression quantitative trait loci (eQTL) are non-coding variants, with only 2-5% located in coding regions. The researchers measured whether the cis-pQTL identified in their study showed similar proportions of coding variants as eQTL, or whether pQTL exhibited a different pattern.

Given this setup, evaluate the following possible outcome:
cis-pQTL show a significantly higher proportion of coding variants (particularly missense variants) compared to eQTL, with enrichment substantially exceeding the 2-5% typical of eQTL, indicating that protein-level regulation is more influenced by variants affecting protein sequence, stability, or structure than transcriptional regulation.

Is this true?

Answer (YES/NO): YES